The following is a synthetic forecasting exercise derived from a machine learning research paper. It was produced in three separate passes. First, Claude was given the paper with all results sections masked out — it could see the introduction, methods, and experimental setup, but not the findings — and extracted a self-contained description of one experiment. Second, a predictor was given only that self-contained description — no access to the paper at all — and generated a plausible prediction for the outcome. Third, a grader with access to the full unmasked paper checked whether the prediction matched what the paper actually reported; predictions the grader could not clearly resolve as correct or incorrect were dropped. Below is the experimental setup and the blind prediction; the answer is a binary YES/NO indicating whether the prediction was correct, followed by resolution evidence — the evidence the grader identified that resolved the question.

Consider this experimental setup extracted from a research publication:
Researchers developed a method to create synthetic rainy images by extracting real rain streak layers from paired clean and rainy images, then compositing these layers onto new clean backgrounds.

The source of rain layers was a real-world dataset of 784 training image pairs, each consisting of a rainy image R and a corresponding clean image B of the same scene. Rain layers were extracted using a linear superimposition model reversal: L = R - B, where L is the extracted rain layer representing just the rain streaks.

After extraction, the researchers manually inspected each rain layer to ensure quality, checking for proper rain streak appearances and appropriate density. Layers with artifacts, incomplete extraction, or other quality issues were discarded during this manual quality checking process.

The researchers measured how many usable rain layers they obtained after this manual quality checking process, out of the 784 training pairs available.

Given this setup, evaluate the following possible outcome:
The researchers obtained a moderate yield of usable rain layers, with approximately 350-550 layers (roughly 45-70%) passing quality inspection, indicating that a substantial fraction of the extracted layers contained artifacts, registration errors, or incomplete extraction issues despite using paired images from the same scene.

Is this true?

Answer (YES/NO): YES